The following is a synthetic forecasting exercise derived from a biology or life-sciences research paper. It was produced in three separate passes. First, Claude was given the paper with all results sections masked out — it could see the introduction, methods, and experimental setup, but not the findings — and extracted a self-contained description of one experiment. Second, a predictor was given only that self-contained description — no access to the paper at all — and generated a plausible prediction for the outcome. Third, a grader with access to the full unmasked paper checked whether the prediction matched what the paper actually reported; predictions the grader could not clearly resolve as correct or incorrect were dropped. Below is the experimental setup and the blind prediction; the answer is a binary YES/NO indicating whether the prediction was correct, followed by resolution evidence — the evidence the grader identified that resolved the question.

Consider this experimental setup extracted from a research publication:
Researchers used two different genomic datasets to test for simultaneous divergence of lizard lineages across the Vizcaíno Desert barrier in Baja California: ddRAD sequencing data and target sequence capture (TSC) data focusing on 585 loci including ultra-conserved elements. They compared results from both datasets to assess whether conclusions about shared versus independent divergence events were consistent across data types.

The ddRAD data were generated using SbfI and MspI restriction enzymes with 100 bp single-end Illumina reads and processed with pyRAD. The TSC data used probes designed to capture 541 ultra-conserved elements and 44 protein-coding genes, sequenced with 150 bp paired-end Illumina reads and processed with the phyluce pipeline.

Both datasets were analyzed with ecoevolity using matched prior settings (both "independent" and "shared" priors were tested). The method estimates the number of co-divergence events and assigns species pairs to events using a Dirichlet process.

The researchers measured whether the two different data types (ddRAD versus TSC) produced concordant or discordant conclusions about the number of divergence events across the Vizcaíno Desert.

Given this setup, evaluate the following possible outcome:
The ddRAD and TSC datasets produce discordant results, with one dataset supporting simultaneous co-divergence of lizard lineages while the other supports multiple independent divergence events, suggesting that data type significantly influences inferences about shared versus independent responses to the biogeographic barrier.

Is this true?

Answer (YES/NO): NO